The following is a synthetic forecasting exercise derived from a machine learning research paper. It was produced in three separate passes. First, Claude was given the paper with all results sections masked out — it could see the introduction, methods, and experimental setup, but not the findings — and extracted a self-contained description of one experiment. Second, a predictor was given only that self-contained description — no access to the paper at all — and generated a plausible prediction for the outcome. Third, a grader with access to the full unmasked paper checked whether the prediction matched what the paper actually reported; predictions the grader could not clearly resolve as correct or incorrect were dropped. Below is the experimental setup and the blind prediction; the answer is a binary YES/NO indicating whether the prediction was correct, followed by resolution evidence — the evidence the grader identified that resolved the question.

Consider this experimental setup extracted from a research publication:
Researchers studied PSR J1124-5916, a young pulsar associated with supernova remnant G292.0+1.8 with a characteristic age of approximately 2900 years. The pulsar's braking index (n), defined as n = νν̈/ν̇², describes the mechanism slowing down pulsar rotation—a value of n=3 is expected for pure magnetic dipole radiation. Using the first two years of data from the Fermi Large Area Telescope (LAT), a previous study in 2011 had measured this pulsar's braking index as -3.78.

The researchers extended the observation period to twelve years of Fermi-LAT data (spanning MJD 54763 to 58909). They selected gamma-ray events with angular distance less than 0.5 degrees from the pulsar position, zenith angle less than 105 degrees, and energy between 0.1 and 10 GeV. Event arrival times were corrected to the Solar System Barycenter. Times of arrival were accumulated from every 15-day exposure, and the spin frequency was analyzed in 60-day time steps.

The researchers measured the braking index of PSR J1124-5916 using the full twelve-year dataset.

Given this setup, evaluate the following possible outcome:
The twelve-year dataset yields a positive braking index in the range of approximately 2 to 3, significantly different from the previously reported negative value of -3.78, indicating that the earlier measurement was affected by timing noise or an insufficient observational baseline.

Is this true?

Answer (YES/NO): YES